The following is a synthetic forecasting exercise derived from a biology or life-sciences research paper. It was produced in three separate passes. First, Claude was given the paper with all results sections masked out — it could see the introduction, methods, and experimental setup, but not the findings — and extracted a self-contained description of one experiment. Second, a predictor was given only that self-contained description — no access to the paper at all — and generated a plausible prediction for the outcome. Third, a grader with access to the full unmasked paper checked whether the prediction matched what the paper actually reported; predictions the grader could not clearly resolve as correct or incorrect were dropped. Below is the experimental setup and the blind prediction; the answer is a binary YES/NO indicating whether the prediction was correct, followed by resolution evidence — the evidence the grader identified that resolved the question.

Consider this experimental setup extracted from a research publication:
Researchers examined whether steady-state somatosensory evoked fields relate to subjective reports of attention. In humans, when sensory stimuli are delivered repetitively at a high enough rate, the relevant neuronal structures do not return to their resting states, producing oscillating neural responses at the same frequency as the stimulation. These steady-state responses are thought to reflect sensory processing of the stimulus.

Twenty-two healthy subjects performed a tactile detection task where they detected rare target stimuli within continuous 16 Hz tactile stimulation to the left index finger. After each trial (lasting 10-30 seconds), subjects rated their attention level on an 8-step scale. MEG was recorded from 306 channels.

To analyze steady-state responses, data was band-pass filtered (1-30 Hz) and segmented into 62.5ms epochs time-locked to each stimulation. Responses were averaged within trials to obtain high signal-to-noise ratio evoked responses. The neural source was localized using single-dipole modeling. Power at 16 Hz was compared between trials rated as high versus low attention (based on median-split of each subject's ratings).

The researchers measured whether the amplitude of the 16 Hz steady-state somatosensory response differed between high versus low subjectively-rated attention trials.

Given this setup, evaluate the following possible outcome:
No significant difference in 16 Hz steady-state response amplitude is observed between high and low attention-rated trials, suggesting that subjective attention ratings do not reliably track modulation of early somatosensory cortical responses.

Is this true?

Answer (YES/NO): NO